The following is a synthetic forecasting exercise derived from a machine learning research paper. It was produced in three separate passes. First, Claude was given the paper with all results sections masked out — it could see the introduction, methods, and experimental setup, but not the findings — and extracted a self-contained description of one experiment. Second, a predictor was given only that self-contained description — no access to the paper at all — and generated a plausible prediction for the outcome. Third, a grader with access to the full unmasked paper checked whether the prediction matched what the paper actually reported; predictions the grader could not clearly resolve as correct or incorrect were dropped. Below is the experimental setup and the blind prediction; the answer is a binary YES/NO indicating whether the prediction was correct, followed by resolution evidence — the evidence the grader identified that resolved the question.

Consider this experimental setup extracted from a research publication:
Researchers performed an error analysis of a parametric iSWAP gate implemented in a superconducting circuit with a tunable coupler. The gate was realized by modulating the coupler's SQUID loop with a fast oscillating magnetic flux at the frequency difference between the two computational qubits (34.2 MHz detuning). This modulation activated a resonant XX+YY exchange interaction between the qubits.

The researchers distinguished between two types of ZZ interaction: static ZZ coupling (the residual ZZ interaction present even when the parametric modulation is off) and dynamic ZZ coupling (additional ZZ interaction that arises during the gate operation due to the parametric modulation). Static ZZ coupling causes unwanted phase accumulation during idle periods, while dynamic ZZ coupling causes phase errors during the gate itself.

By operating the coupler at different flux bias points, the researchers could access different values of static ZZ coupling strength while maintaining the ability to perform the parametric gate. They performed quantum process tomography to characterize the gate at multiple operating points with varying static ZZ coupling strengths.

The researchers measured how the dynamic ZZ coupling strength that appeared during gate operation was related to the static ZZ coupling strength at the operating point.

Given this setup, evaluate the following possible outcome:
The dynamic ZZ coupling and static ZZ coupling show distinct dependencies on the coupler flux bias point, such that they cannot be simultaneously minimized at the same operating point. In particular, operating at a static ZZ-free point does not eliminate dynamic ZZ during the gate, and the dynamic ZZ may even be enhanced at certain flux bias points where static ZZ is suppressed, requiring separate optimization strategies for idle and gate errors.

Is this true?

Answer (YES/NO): NO